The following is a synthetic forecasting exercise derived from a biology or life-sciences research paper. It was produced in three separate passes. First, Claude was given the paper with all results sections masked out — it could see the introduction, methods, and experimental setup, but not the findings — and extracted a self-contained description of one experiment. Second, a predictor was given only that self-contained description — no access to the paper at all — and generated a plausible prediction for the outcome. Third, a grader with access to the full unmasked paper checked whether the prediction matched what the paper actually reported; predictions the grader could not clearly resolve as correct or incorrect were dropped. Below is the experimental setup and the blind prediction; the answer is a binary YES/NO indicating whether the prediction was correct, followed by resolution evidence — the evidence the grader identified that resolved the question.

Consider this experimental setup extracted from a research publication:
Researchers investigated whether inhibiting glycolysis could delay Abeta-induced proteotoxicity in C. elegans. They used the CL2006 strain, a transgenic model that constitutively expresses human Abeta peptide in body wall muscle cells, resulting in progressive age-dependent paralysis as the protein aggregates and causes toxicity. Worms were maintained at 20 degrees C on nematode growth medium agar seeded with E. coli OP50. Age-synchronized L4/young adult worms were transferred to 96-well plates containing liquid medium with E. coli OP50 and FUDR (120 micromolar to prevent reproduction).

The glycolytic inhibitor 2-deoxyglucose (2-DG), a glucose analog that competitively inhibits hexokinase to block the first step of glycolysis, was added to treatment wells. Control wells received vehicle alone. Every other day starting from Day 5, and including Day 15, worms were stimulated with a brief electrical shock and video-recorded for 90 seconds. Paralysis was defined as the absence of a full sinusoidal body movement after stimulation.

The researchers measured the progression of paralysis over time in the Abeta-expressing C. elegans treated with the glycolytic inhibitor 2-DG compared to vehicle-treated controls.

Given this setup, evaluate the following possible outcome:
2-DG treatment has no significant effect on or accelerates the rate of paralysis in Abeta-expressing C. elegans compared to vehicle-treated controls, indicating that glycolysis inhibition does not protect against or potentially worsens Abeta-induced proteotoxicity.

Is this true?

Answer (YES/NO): NO